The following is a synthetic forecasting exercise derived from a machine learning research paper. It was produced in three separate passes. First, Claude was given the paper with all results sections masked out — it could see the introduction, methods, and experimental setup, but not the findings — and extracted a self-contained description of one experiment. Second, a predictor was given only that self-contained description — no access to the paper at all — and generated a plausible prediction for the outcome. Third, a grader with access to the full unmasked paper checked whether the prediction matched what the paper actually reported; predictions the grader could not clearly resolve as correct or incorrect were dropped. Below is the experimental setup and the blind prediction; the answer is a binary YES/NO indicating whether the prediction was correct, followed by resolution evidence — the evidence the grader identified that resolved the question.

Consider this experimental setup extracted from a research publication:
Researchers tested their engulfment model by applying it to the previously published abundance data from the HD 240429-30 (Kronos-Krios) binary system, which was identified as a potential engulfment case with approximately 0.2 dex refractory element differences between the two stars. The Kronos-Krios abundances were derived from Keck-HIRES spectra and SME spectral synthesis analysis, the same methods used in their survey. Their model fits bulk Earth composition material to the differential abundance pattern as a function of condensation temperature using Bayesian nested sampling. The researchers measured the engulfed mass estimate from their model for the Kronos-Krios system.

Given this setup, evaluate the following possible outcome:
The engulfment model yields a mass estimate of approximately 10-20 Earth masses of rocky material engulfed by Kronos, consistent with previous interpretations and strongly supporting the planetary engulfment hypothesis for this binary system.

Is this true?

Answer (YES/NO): YES